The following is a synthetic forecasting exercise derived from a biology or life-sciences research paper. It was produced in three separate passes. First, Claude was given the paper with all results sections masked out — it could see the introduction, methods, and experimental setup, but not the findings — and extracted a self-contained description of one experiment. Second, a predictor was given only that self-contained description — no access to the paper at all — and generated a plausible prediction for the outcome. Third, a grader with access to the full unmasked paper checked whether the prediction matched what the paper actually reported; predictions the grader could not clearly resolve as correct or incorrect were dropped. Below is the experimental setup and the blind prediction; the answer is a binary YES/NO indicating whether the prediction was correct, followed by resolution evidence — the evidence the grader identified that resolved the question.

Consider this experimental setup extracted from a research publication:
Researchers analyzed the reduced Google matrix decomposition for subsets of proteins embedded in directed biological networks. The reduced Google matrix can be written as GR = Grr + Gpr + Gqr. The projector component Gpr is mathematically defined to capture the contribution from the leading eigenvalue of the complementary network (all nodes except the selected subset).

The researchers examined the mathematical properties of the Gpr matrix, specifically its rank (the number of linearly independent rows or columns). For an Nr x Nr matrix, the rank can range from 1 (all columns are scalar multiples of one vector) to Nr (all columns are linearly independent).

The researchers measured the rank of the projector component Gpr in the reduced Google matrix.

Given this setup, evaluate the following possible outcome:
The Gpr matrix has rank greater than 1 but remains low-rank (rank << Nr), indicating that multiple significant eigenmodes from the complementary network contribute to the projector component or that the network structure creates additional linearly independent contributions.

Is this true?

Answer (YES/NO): NO